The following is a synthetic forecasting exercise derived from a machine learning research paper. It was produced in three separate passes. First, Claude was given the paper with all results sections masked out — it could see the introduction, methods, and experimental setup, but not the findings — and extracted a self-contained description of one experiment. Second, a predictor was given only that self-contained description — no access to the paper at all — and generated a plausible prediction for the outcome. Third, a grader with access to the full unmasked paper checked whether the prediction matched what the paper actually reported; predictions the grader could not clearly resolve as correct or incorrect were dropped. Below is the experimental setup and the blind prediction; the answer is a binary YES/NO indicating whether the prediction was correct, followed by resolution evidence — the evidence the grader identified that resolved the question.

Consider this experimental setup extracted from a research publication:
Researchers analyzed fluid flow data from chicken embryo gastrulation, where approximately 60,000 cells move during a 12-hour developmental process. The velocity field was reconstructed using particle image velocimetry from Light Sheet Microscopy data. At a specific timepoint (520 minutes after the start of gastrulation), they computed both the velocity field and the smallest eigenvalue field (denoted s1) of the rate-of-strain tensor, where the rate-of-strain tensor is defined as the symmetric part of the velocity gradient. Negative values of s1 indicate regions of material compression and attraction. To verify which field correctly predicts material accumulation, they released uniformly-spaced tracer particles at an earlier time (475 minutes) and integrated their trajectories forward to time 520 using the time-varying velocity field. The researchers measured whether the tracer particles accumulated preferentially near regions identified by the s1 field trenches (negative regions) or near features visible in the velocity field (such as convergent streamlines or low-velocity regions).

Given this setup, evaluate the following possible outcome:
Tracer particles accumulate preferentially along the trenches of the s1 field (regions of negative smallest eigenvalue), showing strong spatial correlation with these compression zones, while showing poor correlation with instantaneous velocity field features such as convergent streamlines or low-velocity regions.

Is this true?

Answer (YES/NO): YES